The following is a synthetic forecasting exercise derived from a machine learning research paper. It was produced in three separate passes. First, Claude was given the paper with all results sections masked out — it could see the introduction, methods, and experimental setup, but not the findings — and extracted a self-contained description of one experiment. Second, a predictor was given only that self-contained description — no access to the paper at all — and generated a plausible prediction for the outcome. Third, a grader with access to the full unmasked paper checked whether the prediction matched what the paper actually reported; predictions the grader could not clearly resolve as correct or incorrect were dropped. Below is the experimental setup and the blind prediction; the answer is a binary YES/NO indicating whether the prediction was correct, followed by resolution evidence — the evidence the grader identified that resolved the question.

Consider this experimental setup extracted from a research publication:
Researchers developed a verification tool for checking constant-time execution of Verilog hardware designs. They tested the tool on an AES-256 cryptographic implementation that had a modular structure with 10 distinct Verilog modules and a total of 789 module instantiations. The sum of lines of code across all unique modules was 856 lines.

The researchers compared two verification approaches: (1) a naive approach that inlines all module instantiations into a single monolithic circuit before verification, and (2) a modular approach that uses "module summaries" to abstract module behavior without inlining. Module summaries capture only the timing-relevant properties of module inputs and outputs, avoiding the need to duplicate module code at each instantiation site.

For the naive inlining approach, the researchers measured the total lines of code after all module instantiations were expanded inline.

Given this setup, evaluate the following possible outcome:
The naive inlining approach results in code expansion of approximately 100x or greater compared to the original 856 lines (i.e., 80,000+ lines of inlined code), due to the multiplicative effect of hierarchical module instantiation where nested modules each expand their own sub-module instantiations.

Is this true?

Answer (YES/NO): YES